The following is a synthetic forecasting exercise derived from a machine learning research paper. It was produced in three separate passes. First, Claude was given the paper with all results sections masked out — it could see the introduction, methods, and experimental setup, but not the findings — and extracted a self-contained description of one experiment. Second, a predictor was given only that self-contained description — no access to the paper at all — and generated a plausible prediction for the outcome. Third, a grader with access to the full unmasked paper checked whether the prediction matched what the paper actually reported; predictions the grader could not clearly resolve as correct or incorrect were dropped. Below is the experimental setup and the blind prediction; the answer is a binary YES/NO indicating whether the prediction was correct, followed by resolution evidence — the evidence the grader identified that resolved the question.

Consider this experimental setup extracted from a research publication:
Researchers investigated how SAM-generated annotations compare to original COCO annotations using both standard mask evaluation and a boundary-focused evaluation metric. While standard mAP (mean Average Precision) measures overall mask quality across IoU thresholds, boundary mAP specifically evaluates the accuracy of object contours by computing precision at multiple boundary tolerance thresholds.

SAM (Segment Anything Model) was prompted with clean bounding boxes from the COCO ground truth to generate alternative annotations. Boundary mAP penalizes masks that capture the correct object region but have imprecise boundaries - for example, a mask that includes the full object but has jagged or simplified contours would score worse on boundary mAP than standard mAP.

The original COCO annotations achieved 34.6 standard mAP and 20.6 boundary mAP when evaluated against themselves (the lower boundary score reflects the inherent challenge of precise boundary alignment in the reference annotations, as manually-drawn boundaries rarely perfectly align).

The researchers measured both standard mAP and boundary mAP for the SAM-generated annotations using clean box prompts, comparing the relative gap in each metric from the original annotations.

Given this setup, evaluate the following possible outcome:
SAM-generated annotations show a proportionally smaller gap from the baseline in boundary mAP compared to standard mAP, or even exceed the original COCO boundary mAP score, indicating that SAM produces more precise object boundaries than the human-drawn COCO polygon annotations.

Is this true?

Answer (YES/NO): YES